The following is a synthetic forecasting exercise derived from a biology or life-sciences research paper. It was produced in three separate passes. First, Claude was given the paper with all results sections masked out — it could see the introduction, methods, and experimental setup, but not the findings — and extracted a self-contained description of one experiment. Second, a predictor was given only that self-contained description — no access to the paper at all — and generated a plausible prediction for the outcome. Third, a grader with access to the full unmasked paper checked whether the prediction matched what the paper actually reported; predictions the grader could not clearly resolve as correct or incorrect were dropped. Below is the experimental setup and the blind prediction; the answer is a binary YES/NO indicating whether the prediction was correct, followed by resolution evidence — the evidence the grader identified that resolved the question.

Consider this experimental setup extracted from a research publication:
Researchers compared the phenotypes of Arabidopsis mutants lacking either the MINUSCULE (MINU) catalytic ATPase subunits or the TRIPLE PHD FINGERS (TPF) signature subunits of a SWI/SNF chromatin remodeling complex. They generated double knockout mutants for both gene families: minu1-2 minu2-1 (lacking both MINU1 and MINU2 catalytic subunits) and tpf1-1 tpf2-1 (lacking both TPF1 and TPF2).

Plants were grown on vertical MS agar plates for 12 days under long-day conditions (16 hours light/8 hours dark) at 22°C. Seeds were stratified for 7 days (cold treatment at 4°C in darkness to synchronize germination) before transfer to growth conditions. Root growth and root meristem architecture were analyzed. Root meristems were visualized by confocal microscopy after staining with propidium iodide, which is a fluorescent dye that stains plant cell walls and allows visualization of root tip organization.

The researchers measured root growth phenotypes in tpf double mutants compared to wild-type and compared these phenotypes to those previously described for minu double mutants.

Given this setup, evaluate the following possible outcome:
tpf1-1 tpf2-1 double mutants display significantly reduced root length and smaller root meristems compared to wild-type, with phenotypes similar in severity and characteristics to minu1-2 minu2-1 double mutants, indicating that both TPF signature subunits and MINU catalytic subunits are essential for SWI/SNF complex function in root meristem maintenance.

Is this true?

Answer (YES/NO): NO